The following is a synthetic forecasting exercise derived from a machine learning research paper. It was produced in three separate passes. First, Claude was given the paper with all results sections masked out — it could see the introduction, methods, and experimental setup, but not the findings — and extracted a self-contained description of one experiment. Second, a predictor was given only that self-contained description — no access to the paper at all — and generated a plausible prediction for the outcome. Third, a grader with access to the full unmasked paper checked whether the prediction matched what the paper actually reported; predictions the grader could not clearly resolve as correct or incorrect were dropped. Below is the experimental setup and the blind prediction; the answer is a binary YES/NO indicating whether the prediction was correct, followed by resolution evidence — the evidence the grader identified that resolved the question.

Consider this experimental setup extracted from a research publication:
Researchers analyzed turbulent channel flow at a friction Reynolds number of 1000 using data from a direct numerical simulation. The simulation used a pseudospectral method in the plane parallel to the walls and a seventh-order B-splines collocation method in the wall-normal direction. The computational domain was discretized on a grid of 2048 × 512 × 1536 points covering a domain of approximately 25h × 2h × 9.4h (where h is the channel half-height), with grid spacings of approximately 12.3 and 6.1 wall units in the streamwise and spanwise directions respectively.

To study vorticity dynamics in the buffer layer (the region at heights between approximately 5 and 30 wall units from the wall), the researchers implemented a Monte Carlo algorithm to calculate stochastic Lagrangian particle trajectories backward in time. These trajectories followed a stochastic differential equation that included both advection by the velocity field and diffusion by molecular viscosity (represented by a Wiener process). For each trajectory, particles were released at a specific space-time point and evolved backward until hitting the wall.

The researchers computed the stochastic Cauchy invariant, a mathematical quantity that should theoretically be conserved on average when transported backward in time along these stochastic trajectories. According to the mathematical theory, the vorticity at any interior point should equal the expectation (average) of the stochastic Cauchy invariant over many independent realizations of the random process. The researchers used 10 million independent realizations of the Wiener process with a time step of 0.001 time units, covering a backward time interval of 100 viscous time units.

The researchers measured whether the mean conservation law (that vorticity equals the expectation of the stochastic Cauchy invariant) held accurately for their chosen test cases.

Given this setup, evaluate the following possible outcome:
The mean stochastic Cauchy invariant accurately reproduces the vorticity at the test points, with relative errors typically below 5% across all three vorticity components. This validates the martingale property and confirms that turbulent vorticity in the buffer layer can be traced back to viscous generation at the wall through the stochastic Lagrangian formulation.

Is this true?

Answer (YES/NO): YES